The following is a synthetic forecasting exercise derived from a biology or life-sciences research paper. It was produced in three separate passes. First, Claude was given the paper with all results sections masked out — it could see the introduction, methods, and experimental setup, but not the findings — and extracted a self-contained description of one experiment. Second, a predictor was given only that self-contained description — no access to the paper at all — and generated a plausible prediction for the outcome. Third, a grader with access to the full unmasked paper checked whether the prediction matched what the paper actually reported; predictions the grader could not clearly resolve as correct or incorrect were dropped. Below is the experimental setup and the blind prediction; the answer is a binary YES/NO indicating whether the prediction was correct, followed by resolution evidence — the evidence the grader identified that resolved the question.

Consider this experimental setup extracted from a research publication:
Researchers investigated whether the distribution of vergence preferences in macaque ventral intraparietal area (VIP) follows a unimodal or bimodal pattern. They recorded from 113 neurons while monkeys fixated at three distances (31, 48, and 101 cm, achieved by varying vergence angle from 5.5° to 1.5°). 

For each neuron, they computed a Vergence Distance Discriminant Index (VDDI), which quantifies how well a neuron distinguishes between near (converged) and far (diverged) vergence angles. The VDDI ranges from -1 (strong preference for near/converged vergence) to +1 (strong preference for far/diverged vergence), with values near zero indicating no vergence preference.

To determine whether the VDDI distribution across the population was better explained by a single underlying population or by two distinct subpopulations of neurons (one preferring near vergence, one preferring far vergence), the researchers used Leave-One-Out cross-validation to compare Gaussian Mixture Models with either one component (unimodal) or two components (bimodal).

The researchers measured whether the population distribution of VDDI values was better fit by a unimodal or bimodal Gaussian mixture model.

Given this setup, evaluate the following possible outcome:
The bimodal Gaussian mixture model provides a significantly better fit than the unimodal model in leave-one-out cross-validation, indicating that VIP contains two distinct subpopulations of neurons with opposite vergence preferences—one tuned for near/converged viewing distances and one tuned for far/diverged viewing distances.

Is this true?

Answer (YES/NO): NO